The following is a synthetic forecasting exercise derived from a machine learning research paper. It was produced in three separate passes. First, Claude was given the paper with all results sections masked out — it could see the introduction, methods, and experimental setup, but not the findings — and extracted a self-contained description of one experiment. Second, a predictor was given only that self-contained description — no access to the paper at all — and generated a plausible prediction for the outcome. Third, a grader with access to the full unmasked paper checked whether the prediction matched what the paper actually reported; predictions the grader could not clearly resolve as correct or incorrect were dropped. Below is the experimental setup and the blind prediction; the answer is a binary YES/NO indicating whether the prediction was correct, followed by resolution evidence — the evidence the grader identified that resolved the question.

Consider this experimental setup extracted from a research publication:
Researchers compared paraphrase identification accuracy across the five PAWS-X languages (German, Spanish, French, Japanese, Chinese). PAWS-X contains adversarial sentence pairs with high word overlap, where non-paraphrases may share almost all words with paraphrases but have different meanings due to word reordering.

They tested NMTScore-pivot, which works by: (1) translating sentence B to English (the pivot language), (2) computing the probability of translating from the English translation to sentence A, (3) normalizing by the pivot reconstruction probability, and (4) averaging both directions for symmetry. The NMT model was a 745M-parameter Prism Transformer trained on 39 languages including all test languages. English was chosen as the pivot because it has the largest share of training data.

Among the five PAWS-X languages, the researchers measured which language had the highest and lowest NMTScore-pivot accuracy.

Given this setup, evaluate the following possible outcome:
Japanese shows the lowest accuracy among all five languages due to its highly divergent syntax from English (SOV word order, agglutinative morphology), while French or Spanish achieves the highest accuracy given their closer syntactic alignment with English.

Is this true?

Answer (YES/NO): NO